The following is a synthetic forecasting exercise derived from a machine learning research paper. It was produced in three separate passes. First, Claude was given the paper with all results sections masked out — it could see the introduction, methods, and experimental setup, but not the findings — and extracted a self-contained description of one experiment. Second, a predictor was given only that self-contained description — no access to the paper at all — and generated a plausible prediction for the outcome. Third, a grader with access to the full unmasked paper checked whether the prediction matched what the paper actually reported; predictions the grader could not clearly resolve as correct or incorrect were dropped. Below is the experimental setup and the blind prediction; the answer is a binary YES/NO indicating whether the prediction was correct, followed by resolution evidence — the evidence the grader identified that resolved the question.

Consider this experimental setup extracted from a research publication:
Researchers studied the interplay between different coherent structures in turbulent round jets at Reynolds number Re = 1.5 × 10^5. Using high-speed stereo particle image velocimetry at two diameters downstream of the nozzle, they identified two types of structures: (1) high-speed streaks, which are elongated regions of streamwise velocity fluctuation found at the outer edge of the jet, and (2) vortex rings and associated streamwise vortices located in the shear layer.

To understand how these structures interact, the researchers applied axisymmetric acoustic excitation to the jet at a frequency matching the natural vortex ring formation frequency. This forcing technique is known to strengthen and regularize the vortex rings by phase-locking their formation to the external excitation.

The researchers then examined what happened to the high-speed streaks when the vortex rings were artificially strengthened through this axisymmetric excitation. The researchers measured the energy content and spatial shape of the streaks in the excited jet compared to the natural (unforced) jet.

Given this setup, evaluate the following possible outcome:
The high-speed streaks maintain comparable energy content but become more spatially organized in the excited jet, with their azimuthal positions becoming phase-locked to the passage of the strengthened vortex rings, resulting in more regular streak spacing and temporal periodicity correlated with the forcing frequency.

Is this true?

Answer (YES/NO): NO